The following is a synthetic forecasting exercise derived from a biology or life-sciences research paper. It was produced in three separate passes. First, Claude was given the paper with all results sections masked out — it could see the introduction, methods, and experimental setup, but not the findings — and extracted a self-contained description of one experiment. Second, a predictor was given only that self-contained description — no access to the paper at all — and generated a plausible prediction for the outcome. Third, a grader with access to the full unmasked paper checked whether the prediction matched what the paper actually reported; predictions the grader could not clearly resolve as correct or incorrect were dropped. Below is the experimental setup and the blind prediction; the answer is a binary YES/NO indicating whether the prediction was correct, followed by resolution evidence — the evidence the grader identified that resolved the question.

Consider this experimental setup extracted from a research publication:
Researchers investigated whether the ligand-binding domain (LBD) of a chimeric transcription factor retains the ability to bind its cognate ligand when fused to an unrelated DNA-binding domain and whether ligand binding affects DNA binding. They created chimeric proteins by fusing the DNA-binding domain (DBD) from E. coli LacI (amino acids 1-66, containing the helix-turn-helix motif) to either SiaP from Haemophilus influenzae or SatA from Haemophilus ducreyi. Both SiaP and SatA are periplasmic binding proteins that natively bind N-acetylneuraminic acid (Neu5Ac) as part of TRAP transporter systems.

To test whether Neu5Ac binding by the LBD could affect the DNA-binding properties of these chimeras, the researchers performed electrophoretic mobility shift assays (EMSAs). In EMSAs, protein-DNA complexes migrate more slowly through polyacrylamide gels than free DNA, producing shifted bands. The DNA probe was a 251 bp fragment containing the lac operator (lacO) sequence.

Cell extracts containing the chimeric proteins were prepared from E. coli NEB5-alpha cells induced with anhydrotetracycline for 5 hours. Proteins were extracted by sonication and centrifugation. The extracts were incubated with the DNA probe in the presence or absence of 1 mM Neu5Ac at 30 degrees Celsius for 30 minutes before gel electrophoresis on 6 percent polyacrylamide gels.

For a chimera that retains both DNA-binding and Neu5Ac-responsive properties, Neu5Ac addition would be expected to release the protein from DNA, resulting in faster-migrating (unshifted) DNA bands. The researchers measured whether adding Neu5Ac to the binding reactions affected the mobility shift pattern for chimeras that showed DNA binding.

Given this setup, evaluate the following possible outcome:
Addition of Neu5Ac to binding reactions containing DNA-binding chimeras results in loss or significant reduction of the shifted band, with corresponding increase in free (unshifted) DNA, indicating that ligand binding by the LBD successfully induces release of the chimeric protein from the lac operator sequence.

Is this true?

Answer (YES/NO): NO